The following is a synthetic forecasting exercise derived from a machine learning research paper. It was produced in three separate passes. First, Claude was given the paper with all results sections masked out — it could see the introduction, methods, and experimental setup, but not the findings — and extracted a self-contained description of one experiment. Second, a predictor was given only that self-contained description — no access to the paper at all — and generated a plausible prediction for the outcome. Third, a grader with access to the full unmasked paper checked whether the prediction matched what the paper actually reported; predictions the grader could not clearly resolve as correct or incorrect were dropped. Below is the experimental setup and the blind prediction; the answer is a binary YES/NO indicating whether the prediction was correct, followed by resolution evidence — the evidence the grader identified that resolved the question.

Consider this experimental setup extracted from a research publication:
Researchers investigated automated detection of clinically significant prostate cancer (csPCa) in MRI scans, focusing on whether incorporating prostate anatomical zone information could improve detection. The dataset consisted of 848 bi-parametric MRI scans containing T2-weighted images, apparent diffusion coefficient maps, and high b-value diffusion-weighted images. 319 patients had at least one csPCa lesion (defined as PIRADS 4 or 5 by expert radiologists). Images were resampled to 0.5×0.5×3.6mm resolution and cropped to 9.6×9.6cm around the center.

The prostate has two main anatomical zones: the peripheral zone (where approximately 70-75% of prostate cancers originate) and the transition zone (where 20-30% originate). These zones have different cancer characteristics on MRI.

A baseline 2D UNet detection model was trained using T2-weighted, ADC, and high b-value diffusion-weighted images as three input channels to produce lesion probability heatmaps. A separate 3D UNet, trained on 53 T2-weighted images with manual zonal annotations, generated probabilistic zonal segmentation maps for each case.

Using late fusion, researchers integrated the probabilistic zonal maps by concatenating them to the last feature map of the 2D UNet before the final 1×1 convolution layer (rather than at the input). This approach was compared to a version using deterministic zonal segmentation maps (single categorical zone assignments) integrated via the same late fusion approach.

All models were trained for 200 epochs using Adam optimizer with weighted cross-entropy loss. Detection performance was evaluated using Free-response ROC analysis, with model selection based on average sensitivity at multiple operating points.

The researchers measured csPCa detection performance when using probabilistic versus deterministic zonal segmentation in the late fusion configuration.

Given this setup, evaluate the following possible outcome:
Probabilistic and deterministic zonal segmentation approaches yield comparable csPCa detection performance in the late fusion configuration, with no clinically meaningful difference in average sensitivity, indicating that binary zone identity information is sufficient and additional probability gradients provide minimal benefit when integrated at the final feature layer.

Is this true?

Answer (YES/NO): NO